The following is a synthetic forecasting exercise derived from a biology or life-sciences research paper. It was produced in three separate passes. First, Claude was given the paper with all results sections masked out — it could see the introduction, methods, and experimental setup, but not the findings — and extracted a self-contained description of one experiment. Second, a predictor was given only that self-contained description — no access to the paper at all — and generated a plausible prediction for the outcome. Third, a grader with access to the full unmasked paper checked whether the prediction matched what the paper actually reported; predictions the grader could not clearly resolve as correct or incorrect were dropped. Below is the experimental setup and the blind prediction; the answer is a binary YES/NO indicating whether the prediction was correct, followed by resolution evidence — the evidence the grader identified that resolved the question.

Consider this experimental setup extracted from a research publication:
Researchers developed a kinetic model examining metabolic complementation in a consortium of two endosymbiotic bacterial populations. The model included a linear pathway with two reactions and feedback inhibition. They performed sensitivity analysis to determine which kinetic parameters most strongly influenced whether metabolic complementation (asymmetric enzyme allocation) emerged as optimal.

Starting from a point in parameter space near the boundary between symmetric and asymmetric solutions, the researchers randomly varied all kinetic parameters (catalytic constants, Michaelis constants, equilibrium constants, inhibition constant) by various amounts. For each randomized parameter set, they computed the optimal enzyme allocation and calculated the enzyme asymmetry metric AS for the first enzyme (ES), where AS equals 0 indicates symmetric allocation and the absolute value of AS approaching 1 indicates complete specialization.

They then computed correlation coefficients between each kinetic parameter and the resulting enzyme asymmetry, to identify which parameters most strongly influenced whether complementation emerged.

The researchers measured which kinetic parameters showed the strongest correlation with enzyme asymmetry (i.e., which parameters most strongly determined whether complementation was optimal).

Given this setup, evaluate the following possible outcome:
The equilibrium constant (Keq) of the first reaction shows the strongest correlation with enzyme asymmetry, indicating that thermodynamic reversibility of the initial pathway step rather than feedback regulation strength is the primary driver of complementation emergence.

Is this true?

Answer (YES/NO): NO